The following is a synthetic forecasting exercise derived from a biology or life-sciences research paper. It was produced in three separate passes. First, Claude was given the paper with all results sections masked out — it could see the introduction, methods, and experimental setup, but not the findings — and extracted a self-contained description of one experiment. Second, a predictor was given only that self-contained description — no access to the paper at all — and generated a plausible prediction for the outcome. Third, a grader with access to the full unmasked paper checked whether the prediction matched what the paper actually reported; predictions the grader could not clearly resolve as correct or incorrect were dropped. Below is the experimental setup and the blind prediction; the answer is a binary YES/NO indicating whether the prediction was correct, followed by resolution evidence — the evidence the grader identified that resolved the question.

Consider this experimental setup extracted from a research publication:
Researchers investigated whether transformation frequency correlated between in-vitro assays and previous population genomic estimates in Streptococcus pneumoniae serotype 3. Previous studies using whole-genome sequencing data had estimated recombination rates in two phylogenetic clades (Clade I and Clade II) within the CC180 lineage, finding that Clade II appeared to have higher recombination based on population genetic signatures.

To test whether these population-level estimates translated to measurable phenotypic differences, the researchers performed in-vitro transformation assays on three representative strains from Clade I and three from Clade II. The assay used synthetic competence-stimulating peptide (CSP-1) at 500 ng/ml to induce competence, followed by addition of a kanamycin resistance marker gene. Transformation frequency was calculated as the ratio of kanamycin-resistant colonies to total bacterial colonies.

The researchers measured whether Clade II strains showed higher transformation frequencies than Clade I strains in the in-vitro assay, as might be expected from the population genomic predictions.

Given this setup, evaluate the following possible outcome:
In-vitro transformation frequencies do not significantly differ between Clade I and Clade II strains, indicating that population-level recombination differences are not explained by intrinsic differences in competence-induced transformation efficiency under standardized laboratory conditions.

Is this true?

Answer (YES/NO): NO